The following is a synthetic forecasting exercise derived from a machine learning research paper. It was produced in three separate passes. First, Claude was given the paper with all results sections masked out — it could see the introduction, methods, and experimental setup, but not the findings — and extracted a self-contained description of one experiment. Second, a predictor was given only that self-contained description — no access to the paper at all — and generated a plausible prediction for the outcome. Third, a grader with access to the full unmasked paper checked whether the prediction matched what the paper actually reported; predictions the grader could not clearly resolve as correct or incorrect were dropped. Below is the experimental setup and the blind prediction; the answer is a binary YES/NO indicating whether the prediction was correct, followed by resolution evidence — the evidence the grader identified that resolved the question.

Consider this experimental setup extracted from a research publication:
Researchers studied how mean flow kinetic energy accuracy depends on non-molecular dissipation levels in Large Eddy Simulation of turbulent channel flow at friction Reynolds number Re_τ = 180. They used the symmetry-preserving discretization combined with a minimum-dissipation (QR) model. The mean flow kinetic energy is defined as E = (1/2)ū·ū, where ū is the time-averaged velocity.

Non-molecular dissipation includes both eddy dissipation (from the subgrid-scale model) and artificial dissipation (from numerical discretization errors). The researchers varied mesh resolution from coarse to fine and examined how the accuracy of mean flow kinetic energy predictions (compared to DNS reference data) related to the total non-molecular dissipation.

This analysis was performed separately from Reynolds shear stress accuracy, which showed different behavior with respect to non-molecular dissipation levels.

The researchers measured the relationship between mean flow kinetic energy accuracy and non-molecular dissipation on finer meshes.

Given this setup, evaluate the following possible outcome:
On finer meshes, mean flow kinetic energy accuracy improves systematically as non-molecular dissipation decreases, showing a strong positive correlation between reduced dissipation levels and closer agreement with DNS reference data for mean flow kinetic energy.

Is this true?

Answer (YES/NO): NO